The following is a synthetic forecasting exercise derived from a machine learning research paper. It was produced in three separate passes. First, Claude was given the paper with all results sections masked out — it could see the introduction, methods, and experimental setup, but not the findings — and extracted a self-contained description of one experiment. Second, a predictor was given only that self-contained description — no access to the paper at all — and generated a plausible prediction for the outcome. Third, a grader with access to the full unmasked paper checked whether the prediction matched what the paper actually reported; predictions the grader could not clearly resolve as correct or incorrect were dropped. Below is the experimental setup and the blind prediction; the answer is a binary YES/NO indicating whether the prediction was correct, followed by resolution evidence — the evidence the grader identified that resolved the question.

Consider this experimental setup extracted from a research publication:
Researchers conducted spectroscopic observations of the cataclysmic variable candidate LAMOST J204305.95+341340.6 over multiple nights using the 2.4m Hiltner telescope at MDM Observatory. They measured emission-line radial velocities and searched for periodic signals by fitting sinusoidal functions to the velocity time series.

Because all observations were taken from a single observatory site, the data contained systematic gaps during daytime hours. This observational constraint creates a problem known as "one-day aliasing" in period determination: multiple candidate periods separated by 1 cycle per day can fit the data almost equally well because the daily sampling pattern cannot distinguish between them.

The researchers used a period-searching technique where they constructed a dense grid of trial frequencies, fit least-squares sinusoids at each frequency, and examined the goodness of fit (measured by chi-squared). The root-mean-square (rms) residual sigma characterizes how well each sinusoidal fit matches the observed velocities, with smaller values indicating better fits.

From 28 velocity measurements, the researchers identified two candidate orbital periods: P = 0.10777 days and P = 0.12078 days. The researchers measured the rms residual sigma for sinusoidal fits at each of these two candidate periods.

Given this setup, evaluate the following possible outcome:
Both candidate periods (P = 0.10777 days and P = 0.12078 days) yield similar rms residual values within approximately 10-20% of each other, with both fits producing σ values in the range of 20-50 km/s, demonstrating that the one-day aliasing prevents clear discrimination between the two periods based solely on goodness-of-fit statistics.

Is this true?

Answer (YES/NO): NO